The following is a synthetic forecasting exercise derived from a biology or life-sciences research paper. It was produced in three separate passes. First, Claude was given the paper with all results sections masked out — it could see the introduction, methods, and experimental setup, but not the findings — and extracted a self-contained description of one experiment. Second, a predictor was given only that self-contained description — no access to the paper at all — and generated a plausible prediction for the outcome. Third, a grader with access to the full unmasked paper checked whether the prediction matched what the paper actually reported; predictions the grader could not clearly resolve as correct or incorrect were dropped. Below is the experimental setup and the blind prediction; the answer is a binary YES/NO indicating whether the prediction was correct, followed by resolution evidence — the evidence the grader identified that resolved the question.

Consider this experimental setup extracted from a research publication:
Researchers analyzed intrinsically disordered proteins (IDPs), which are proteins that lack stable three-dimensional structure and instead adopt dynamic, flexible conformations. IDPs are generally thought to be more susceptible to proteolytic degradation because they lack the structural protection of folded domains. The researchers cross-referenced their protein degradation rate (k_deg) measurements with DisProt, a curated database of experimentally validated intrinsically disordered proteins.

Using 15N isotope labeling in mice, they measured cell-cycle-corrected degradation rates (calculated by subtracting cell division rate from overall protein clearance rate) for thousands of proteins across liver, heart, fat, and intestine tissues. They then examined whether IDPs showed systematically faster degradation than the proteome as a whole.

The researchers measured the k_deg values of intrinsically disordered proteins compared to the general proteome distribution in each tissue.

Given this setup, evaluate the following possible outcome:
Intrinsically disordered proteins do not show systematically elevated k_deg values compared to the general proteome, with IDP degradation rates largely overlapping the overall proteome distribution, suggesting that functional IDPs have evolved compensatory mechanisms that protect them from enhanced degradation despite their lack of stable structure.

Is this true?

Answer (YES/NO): NO